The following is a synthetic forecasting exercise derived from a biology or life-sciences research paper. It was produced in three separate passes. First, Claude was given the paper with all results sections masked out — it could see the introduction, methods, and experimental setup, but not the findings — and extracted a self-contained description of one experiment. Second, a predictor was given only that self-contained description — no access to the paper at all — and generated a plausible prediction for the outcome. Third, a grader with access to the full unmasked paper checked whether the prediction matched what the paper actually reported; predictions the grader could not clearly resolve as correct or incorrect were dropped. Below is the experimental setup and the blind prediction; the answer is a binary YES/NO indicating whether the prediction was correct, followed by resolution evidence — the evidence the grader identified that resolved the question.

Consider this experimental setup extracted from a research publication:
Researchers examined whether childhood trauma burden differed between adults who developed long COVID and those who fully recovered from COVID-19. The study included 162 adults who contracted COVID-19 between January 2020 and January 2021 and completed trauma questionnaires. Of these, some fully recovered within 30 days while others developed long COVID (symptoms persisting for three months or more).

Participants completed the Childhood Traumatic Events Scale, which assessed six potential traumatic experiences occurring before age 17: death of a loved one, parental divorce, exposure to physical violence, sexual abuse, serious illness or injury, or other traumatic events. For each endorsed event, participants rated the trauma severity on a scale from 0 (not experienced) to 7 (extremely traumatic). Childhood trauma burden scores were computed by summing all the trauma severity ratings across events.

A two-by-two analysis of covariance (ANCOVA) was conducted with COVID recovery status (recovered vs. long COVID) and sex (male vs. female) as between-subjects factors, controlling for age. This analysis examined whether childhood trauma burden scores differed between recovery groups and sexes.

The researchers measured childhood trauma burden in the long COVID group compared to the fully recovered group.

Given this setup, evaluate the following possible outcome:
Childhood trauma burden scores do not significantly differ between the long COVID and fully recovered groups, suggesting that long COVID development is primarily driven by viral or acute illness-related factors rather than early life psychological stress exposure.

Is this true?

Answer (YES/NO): NO